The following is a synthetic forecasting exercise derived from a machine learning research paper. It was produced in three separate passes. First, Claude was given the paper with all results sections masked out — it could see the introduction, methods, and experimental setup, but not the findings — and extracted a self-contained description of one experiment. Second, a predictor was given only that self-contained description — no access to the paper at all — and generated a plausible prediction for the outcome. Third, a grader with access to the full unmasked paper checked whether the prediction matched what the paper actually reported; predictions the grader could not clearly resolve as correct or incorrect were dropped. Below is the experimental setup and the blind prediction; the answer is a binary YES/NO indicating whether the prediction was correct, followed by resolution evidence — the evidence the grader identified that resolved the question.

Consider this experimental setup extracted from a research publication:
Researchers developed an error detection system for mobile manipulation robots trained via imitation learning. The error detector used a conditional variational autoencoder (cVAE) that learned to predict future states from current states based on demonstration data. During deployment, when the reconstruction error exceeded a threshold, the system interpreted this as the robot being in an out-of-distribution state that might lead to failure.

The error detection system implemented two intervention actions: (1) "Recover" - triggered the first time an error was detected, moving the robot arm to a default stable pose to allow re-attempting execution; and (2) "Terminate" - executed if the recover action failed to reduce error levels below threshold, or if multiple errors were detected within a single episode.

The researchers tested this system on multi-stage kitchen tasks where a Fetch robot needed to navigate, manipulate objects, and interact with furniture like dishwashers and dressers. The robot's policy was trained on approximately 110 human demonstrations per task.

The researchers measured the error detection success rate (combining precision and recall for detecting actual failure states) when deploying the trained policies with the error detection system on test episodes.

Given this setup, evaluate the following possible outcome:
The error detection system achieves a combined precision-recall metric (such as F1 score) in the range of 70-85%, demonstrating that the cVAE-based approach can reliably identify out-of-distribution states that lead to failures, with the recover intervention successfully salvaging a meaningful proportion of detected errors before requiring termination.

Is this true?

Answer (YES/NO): NO